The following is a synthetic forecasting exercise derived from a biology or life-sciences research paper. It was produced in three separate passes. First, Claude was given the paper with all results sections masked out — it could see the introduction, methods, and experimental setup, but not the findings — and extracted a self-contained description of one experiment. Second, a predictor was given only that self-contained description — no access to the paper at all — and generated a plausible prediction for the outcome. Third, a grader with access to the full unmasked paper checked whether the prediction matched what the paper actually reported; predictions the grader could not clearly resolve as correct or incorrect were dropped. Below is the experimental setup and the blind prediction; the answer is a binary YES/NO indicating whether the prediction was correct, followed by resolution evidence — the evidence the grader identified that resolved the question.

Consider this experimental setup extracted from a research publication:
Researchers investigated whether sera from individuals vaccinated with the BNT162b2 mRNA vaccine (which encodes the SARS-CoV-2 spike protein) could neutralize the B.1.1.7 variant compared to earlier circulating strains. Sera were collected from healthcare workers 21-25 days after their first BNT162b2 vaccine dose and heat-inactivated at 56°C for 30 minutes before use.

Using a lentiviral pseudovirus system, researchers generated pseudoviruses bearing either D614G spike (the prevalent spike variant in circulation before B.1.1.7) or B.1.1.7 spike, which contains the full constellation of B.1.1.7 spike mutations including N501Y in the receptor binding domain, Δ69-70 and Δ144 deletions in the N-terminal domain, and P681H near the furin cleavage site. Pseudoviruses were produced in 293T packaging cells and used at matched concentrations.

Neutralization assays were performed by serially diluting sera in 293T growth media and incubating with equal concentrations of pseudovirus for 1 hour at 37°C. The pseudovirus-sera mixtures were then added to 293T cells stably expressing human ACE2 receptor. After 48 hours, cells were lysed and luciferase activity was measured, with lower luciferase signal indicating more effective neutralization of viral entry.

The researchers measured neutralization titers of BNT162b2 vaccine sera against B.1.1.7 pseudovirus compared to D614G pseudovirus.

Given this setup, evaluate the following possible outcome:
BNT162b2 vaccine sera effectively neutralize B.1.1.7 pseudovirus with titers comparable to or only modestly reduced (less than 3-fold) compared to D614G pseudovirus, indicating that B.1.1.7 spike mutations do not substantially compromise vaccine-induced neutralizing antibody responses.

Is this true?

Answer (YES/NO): YES